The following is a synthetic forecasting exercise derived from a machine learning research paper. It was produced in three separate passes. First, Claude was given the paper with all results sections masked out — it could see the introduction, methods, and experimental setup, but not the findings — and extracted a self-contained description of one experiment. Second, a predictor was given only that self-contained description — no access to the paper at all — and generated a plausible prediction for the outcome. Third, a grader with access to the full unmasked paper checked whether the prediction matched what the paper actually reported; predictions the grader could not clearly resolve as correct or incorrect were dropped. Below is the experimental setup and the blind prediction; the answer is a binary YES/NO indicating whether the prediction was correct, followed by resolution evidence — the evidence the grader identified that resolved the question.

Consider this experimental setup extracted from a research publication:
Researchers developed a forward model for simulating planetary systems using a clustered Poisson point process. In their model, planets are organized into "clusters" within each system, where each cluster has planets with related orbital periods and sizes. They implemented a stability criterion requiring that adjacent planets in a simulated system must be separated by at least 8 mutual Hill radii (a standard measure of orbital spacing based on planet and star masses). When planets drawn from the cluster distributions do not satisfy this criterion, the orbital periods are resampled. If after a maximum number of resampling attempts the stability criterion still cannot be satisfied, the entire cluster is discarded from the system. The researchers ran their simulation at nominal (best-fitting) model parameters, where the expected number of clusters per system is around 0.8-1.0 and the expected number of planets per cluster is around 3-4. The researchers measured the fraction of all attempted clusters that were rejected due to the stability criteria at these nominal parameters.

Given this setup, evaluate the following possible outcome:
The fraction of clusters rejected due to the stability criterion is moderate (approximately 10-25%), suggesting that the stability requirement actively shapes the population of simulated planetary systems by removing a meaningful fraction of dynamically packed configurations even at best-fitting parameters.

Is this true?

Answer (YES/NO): YES